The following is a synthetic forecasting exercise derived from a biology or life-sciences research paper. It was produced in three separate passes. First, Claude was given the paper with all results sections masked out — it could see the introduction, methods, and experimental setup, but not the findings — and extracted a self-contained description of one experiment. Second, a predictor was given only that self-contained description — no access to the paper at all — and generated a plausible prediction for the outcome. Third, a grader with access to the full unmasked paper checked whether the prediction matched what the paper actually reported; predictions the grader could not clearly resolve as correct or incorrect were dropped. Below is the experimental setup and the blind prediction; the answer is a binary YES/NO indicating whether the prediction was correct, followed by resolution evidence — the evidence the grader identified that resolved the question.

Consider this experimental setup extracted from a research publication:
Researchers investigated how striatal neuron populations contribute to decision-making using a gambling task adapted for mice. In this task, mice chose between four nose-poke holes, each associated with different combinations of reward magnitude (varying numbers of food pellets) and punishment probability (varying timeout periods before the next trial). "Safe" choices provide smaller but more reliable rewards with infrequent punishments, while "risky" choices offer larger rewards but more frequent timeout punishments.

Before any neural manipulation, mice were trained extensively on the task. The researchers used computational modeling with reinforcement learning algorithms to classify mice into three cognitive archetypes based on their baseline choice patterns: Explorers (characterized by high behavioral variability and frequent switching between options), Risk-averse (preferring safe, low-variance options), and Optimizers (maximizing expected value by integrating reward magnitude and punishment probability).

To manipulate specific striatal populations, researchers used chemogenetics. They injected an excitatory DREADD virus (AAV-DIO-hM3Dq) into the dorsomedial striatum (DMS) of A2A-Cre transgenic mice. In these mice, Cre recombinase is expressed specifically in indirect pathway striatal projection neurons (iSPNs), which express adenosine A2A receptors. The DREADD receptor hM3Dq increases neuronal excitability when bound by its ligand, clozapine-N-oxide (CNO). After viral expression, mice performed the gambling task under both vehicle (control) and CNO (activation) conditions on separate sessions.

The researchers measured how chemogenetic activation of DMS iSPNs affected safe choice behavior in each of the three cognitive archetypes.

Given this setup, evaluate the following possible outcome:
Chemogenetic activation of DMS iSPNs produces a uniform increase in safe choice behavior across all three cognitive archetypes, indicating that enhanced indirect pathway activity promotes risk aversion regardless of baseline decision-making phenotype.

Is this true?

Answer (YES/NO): NO